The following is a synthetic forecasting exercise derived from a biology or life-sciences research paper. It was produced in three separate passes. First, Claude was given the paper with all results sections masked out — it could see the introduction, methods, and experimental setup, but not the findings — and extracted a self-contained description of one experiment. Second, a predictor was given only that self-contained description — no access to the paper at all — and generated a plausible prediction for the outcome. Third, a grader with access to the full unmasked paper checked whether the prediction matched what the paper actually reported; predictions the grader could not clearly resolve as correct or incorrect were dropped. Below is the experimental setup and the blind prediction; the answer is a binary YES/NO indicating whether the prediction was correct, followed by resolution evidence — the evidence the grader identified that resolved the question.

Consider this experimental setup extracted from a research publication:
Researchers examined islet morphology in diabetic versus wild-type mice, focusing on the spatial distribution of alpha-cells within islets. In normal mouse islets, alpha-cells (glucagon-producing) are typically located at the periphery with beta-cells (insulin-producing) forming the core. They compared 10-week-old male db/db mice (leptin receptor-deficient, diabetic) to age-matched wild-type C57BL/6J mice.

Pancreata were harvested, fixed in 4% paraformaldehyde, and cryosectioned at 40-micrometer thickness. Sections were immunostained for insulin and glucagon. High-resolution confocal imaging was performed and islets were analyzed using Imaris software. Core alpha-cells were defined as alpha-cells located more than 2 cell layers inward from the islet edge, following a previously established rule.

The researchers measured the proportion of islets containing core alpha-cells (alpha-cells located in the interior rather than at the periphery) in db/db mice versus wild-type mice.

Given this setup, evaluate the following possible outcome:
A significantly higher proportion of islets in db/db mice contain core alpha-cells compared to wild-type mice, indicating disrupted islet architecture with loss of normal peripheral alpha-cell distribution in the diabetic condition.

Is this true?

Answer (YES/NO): YES